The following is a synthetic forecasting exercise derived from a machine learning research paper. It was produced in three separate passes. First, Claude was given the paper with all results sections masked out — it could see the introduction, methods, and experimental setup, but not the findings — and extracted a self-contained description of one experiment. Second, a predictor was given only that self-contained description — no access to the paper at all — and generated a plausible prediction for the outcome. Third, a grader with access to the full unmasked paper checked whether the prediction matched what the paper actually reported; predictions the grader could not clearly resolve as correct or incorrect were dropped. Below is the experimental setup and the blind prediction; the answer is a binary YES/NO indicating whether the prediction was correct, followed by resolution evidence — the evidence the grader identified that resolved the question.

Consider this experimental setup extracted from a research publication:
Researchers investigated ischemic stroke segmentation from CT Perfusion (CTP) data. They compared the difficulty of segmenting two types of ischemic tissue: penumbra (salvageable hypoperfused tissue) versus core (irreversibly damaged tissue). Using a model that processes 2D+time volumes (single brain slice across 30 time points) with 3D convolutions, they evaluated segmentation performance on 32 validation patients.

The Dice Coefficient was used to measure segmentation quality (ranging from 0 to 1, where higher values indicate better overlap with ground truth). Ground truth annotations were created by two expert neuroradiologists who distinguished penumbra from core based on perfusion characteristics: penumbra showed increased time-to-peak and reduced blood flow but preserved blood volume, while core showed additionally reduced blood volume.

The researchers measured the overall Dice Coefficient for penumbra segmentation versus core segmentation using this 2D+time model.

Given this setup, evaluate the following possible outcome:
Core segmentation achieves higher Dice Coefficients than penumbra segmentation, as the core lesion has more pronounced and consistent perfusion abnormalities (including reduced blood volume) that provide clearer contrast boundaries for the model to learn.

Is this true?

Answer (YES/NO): NO